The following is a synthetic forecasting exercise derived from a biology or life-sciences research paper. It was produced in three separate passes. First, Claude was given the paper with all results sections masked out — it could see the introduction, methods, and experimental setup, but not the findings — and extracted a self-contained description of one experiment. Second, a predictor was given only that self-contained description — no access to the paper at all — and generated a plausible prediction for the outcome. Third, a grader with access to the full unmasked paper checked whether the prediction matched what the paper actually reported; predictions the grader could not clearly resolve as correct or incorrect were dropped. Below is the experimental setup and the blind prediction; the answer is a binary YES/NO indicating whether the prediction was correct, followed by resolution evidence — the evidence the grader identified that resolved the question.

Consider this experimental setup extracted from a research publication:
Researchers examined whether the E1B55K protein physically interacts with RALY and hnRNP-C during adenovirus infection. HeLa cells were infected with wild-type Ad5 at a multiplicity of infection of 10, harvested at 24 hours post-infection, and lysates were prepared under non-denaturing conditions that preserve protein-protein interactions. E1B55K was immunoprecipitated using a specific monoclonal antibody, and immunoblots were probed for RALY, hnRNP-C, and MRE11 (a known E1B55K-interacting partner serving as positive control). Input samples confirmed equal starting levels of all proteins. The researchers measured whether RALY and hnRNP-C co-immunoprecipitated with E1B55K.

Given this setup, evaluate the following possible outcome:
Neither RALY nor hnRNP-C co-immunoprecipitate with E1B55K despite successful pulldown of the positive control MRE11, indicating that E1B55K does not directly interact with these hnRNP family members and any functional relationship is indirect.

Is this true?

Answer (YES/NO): NO